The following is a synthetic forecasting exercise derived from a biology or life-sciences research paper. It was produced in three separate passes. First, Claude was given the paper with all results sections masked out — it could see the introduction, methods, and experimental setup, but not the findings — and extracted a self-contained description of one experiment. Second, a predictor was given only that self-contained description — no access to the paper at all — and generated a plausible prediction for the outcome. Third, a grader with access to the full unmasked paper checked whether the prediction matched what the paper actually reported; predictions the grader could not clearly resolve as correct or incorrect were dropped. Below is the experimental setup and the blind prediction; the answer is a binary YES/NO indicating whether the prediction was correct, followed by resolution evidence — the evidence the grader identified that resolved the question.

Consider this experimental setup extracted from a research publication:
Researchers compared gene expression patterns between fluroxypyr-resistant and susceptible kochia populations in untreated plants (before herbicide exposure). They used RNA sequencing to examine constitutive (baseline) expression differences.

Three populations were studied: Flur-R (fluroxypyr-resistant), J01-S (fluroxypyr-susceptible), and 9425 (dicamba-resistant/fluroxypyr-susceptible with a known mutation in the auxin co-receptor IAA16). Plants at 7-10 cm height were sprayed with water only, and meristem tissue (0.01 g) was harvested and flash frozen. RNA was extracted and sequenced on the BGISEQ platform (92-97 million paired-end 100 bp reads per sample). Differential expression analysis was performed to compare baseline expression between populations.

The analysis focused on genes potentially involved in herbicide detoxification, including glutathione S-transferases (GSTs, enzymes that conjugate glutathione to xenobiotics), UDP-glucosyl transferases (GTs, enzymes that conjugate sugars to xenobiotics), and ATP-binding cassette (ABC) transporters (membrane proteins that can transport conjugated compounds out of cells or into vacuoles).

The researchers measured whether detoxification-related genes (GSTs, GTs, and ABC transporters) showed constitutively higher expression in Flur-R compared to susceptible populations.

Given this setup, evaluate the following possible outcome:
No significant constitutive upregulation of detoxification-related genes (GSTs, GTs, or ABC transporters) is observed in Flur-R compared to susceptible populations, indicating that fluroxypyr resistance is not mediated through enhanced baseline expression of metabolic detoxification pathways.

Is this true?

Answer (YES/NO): NO